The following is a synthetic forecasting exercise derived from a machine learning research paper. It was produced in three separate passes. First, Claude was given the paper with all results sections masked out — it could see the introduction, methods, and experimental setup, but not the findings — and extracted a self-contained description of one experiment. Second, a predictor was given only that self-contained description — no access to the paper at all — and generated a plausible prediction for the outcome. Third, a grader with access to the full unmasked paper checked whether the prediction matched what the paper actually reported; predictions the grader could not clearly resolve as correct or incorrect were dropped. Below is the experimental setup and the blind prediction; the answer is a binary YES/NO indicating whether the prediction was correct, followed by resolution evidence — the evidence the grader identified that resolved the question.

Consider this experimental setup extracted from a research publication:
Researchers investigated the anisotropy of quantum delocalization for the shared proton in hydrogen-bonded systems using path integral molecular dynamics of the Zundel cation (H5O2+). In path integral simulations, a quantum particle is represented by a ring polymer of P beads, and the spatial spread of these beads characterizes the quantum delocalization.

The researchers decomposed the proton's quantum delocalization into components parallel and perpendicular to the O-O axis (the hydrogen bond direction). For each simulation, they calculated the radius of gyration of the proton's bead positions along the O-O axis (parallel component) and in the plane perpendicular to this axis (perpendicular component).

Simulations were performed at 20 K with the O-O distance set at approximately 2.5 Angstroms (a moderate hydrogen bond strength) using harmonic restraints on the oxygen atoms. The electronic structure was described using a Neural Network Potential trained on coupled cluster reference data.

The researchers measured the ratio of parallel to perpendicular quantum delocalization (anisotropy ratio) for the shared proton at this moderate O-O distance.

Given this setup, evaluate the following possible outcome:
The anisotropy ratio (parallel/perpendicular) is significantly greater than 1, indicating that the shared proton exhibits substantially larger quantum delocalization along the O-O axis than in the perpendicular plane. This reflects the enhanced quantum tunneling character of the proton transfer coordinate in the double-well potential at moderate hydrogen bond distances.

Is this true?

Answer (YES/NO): YES